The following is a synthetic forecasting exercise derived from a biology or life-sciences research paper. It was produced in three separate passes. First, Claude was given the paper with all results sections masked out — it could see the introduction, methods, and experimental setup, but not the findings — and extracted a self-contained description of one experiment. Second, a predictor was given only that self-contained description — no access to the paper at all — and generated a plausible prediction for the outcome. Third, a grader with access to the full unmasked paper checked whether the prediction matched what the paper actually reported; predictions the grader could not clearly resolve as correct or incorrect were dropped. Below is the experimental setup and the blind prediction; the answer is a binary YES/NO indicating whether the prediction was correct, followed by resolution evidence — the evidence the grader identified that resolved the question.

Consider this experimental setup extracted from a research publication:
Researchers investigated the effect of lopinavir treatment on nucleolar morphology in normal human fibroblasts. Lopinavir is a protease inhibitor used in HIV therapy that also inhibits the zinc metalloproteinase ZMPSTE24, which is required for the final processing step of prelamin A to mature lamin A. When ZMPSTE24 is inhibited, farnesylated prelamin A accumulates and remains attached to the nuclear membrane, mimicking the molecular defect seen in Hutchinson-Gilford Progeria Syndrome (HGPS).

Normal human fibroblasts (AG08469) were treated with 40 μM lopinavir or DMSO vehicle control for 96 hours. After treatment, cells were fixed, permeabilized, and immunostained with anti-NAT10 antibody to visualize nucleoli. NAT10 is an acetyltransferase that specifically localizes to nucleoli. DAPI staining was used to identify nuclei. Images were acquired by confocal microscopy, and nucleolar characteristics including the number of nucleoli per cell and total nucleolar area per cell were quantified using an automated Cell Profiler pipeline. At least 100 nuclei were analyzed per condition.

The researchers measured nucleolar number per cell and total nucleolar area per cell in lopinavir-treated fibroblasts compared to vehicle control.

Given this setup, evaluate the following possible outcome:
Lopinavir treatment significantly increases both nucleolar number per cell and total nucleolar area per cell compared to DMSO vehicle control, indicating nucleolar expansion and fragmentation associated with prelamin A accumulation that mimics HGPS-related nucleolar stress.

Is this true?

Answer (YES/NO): NO